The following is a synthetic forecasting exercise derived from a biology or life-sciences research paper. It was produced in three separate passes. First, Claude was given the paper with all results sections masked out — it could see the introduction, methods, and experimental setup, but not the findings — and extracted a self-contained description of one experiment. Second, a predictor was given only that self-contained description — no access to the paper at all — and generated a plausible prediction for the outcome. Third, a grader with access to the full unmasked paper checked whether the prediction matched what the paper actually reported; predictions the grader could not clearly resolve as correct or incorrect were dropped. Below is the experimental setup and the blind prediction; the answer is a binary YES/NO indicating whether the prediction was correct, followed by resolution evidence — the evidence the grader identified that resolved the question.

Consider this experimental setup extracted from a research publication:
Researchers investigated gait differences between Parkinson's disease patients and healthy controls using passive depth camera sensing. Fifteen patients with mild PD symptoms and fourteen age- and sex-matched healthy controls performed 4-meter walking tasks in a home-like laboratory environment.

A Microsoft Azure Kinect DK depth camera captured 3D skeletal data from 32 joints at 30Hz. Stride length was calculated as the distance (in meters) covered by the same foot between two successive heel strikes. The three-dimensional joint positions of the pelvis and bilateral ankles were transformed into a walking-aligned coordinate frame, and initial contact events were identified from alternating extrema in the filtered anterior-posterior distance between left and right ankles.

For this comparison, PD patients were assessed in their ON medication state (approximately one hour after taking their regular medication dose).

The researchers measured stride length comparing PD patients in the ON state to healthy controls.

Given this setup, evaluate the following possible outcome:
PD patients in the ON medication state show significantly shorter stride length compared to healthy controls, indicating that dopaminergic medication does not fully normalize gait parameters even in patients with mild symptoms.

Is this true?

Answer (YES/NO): NO